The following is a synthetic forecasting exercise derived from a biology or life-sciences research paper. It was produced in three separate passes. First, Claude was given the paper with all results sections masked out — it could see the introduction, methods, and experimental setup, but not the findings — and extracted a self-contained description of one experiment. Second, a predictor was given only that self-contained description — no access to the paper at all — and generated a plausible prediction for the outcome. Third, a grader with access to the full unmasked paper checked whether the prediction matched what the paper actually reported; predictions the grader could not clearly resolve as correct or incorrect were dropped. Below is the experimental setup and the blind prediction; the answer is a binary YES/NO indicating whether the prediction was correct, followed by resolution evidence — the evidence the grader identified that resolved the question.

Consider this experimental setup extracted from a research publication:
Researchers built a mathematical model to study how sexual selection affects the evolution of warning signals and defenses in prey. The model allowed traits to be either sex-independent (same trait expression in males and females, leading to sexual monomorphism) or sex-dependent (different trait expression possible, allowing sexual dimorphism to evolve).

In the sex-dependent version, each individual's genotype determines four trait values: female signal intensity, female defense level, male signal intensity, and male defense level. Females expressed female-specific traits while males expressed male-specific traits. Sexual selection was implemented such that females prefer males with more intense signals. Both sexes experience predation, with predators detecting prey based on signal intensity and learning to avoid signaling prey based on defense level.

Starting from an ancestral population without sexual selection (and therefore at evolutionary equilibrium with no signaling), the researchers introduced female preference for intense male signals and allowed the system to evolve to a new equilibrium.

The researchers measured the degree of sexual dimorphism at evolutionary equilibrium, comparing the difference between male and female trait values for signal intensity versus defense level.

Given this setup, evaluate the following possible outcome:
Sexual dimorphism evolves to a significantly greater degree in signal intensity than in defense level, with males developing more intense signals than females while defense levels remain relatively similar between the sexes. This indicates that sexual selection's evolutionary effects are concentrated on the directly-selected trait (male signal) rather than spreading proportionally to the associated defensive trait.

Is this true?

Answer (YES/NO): NO